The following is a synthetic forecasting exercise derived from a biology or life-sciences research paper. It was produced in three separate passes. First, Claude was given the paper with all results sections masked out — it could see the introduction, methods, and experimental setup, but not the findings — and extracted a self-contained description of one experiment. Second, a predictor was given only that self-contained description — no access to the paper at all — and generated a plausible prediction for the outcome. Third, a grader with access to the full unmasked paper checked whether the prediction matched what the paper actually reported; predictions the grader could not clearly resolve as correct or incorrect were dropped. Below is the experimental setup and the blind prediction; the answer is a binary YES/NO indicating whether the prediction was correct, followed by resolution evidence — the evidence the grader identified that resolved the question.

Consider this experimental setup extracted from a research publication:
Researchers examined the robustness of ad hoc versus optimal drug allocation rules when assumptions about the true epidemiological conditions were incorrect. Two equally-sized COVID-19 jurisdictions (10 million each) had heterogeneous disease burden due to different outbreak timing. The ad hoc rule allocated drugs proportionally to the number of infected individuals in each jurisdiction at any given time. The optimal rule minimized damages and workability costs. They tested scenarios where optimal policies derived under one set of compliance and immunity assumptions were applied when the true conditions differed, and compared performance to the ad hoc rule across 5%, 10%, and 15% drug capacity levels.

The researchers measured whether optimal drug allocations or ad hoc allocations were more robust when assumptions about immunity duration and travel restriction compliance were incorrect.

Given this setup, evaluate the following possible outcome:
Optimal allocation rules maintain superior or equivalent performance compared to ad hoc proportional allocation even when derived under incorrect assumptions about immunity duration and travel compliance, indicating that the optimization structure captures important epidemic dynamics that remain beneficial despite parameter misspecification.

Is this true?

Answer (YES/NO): NO